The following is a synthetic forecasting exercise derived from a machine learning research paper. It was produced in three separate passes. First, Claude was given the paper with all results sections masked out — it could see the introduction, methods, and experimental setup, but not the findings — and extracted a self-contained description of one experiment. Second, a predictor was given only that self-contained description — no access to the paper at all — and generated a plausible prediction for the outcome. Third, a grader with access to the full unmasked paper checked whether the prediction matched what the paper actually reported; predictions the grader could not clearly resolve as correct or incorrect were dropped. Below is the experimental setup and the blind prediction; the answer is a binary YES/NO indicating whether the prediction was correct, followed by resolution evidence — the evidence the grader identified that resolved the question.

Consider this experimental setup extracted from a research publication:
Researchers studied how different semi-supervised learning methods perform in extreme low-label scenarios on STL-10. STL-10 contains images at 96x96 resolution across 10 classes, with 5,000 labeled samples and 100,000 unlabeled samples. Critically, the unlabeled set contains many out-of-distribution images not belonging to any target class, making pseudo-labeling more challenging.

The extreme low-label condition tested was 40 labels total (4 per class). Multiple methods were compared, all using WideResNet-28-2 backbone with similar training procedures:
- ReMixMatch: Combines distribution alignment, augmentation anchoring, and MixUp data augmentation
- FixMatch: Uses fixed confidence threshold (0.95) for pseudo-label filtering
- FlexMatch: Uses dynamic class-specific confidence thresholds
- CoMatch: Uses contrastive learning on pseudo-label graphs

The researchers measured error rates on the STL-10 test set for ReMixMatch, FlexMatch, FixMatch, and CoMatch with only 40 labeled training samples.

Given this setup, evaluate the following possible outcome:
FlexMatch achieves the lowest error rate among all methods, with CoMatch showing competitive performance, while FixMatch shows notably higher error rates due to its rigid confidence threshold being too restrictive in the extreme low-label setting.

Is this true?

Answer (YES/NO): YES